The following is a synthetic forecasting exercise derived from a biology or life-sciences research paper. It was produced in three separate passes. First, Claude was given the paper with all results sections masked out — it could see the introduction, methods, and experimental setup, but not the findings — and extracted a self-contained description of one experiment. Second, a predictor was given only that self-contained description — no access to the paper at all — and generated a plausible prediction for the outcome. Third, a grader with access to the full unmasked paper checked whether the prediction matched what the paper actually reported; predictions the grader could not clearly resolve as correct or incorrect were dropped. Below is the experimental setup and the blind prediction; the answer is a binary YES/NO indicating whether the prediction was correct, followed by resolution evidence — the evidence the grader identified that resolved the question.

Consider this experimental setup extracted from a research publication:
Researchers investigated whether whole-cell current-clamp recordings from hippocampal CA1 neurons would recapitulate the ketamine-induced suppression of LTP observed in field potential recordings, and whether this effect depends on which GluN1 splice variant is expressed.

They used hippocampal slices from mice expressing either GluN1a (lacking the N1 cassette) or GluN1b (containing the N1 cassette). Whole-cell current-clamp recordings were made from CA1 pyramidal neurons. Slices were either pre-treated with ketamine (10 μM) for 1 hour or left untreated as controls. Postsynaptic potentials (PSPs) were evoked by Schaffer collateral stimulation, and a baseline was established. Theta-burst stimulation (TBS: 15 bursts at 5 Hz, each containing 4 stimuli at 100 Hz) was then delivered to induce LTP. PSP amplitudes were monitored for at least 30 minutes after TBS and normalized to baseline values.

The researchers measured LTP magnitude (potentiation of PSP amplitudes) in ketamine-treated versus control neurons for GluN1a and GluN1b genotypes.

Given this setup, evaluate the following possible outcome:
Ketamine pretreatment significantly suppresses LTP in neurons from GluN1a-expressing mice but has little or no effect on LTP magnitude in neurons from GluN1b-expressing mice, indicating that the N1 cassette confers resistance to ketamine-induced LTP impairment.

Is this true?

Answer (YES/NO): YES